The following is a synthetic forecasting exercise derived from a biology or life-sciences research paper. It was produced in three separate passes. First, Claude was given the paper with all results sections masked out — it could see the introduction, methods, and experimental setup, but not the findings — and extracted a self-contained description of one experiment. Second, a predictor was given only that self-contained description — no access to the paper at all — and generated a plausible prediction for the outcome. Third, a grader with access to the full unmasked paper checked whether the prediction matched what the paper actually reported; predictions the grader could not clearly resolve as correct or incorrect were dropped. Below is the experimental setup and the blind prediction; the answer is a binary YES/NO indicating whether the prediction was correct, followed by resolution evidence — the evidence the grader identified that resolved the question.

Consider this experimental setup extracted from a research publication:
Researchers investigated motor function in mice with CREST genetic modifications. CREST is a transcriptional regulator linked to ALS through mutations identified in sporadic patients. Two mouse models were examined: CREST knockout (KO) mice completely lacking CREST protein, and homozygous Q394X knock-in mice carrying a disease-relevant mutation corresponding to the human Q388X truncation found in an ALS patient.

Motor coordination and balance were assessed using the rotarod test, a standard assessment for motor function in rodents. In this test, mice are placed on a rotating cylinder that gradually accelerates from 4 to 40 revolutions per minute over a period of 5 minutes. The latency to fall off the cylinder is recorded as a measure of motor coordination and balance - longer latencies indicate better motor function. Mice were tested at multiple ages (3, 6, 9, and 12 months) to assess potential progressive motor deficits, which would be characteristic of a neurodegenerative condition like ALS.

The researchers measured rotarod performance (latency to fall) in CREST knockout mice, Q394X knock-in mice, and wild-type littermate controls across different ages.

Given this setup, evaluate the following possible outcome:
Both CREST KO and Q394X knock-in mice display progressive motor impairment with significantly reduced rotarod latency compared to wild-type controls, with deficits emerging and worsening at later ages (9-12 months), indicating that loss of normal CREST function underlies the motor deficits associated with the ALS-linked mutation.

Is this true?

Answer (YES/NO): NO